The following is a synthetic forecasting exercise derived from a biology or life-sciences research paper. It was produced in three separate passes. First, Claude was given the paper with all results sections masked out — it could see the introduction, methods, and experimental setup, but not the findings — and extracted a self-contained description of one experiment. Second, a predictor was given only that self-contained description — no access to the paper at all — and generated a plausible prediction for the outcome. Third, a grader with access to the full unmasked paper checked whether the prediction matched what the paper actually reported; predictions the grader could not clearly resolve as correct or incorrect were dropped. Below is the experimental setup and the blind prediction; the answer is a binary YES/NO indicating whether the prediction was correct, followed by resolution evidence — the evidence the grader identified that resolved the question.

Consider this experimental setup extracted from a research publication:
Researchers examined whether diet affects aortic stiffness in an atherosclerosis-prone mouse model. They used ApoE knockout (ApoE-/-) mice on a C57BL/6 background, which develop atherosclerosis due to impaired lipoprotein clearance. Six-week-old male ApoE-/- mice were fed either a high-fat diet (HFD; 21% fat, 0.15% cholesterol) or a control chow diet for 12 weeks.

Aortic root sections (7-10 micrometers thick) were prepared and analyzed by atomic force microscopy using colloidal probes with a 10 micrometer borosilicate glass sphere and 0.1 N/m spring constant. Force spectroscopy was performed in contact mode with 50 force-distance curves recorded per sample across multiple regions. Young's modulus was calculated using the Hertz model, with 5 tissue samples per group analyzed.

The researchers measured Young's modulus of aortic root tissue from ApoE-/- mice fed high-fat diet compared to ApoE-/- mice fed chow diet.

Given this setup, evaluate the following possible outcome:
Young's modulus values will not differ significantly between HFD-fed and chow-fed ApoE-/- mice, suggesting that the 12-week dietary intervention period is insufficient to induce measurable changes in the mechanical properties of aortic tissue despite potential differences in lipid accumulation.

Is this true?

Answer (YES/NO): NO